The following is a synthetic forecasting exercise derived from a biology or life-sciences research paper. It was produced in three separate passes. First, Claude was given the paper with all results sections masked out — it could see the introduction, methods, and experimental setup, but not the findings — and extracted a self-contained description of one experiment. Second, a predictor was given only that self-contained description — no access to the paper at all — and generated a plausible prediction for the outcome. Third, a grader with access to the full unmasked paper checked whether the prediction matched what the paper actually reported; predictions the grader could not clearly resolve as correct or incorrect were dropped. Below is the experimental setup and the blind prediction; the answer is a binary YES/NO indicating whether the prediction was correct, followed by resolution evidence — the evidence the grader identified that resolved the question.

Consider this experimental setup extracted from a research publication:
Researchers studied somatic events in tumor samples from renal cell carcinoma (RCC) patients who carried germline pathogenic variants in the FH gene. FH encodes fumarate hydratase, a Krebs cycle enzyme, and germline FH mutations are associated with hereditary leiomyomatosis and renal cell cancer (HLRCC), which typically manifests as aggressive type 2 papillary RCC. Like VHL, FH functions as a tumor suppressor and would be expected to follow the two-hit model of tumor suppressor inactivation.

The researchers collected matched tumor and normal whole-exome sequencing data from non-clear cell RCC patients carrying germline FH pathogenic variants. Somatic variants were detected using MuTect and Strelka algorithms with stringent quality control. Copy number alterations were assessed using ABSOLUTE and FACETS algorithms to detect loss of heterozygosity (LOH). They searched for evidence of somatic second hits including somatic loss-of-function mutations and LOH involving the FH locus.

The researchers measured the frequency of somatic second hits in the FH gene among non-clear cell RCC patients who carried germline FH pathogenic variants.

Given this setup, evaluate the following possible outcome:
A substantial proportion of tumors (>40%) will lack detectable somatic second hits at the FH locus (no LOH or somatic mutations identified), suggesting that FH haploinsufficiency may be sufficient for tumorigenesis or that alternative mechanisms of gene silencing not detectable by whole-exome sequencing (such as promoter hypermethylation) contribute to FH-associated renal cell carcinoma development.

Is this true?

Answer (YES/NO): NO